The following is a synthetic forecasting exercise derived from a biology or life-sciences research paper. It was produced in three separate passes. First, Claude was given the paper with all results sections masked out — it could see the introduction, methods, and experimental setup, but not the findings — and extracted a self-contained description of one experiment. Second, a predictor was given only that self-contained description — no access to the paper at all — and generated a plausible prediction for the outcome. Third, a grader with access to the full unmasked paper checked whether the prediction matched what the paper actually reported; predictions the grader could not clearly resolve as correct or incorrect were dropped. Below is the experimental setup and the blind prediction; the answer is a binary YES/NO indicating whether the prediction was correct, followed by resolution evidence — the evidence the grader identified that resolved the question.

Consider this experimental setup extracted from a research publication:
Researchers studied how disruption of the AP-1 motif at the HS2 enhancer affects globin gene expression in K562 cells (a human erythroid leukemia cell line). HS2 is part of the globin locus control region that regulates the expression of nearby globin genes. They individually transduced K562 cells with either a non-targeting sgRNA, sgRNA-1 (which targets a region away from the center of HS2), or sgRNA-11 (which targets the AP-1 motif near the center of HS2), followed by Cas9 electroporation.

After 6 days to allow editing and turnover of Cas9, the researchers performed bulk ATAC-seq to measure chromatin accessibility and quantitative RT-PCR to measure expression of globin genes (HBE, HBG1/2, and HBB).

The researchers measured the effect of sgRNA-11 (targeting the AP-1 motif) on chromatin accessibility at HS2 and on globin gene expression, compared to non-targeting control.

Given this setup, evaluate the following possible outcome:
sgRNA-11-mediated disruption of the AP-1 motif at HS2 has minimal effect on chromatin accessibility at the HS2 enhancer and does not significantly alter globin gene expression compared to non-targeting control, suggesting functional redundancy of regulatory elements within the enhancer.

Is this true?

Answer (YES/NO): NO